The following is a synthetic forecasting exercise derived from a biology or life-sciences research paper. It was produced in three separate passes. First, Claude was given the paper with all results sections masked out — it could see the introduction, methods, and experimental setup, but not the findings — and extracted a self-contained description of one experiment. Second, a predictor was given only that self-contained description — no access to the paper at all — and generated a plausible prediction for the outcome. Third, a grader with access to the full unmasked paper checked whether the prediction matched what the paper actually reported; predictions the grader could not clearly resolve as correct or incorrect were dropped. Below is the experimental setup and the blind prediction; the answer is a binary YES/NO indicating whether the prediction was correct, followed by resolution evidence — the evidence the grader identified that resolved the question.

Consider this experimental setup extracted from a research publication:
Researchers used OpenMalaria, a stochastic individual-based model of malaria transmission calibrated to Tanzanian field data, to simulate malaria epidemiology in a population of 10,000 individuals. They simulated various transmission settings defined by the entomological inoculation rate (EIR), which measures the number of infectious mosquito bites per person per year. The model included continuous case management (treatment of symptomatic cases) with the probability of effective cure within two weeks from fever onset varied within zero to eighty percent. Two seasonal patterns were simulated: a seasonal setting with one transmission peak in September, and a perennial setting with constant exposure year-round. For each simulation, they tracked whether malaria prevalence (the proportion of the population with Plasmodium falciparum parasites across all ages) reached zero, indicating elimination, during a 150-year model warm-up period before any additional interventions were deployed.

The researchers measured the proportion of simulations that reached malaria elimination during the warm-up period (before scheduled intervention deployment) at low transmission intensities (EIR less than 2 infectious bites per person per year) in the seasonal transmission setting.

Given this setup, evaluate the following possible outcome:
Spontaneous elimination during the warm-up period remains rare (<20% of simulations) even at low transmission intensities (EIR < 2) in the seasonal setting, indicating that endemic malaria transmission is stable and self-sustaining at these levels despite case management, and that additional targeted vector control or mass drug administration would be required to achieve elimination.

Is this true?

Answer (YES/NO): NO